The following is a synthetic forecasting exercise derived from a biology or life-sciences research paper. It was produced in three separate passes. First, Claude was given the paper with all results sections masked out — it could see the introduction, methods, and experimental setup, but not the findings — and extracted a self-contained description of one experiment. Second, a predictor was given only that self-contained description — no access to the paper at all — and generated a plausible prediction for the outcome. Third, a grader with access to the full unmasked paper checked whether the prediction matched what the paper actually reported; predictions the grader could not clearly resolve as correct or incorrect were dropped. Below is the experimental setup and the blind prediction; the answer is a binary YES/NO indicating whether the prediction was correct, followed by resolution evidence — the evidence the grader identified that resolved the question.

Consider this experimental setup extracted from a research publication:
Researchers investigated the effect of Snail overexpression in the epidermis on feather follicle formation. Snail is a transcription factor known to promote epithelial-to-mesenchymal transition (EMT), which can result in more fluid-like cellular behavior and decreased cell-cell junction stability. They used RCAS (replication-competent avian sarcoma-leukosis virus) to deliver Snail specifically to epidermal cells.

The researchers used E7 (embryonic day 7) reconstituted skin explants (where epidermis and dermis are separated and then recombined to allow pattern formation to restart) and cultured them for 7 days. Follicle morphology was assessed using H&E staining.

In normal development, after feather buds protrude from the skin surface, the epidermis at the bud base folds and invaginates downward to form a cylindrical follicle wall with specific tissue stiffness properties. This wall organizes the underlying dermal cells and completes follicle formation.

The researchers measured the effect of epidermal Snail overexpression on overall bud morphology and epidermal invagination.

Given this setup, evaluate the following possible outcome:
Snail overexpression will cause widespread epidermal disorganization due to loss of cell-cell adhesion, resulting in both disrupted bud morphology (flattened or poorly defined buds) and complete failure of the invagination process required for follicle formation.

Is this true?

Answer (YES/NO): NO